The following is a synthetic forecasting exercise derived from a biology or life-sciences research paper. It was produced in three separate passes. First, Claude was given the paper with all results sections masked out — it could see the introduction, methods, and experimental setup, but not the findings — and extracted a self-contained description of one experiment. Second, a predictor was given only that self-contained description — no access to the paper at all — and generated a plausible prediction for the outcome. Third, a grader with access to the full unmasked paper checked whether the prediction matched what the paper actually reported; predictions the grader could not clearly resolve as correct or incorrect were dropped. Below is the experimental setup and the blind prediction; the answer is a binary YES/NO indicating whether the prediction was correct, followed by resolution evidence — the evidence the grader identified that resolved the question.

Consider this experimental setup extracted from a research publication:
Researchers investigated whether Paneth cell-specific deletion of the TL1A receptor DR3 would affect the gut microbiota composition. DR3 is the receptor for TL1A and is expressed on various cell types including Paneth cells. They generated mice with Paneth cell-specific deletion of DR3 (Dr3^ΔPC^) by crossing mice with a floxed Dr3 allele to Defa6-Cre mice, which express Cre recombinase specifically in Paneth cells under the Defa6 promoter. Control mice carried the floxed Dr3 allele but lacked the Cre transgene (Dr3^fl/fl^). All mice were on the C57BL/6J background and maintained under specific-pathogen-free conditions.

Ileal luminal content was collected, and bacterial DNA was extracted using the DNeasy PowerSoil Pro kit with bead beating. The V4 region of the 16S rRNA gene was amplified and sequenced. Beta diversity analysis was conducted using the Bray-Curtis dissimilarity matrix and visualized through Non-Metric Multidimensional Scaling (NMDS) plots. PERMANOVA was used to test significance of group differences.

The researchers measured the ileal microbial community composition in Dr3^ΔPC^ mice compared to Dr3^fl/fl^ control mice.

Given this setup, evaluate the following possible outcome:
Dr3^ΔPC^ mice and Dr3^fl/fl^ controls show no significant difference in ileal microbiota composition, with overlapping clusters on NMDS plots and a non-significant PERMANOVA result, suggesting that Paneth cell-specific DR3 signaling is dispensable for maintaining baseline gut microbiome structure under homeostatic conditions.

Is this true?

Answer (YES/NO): NO